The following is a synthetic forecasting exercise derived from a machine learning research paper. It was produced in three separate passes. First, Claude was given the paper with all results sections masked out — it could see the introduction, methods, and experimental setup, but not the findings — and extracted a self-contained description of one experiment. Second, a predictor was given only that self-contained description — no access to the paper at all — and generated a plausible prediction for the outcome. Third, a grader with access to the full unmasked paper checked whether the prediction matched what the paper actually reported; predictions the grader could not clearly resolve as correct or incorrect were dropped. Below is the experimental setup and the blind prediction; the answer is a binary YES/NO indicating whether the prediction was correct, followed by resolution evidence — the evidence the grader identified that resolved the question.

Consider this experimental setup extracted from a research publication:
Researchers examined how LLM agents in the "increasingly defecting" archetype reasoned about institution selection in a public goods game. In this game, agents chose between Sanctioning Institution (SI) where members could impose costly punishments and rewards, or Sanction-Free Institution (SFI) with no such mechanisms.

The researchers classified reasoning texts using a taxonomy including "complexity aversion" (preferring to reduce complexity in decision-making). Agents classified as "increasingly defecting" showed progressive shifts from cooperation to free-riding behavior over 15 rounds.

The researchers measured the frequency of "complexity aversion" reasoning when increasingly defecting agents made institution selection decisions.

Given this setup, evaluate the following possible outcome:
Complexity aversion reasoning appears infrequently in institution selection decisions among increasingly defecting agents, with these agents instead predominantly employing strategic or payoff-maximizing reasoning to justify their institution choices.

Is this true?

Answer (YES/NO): NO